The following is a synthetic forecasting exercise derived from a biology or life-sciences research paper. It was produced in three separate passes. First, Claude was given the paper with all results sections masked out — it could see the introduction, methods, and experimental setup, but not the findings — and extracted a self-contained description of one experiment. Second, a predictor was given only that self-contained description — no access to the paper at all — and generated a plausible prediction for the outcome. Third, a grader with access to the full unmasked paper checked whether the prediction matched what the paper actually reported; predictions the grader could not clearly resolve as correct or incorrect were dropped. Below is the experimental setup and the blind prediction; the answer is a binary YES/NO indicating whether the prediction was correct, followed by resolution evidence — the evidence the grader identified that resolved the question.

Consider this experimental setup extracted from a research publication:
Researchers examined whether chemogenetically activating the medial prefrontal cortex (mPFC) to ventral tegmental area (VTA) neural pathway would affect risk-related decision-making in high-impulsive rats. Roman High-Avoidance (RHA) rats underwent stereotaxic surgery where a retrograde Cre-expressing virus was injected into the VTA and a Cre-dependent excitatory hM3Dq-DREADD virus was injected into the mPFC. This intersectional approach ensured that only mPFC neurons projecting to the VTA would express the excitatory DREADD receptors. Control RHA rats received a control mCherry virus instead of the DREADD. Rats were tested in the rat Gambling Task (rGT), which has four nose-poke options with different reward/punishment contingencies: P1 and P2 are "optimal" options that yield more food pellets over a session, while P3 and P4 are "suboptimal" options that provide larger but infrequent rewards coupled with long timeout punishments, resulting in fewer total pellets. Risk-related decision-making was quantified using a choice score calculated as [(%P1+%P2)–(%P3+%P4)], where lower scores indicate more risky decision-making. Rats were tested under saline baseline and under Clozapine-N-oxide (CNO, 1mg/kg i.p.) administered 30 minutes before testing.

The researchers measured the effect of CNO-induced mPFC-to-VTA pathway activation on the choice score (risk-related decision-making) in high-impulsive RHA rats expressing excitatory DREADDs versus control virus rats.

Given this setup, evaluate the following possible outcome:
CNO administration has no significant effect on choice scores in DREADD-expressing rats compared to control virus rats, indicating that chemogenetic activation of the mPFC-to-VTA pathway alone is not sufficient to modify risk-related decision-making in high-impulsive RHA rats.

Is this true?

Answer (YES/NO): YES